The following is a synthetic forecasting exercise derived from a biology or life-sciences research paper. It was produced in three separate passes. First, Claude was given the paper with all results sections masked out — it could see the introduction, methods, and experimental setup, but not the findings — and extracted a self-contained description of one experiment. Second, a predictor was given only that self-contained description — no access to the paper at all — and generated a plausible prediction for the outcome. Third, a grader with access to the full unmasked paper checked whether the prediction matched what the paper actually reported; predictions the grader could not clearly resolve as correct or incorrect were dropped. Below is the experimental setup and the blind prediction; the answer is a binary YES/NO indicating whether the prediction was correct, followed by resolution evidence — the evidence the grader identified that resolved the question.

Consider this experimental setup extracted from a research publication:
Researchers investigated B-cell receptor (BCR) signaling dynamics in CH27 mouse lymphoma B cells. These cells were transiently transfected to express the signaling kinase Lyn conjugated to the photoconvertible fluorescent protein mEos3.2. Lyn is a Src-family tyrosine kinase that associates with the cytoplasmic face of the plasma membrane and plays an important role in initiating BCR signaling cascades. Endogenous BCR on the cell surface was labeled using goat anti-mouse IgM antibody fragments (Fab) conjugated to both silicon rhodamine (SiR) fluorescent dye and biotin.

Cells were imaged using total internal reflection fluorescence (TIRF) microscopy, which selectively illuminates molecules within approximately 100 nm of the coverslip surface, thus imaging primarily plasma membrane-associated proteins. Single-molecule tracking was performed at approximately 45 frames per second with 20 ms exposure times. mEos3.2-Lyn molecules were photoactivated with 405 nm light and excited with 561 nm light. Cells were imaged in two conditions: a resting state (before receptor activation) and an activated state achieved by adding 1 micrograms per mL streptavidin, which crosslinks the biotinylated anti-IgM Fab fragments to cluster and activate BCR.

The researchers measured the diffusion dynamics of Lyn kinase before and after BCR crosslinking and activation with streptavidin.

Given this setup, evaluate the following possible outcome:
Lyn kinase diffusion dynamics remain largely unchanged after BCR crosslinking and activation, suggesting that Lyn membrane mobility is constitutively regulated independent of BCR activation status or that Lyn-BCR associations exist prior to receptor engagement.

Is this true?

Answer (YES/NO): YES